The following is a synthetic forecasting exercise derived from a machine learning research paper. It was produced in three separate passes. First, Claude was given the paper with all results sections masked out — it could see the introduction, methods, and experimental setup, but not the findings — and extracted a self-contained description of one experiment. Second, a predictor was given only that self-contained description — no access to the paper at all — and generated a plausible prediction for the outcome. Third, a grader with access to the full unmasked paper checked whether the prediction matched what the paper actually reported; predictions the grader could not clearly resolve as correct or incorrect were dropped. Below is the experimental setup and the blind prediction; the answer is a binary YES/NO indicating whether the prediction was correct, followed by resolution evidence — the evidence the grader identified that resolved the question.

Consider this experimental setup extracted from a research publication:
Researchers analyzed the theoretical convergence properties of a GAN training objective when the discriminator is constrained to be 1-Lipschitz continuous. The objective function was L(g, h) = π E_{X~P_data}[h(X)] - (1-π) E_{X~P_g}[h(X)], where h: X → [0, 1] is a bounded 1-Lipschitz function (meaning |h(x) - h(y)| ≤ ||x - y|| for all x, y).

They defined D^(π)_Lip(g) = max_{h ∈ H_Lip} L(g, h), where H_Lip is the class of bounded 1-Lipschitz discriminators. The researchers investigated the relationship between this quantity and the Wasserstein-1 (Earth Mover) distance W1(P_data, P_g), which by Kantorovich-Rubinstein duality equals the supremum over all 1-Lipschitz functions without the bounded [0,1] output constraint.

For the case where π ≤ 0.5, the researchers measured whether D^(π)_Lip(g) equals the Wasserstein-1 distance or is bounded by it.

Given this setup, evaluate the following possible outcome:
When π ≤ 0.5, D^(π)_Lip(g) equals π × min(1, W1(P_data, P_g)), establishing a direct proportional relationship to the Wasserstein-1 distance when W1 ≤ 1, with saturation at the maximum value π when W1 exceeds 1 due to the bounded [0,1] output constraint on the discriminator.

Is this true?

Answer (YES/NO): NO